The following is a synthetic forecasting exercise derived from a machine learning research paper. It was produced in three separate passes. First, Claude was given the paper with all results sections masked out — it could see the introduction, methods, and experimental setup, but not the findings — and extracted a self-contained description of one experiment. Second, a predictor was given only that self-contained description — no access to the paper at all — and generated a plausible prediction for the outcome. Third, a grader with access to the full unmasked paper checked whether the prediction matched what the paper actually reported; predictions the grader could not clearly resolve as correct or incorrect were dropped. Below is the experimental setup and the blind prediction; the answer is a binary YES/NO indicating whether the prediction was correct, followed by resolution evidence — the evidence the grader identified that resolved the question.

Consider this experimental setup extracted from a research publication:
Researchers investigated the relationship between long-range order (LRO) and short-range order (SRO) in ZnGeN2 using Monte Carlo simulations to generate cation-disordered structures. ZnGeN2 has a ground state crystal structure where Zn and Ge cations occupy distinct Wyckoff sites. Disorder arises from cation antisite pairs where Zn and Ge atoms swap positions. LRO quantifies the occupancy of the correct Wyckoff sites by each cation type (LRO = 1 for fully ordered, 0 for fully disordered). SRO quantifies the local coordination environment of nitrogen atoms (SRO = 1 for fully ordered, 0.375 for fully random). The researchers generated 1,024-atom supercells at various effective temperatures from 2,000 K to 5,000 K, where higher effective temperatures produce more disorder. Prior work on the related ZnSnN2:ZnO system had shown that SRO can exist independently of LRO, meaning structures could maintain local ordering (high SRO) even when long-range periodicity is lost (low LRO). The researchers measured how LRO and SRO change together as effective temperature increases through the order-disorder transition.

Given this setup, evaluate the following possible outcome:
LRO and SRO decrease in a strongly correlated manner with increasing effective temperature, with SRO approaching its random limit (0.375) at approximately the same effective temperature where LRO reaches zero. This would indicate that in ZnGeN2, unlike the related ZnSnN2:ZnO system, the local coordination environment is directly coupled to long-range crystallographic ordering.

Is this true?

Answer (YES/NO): YES